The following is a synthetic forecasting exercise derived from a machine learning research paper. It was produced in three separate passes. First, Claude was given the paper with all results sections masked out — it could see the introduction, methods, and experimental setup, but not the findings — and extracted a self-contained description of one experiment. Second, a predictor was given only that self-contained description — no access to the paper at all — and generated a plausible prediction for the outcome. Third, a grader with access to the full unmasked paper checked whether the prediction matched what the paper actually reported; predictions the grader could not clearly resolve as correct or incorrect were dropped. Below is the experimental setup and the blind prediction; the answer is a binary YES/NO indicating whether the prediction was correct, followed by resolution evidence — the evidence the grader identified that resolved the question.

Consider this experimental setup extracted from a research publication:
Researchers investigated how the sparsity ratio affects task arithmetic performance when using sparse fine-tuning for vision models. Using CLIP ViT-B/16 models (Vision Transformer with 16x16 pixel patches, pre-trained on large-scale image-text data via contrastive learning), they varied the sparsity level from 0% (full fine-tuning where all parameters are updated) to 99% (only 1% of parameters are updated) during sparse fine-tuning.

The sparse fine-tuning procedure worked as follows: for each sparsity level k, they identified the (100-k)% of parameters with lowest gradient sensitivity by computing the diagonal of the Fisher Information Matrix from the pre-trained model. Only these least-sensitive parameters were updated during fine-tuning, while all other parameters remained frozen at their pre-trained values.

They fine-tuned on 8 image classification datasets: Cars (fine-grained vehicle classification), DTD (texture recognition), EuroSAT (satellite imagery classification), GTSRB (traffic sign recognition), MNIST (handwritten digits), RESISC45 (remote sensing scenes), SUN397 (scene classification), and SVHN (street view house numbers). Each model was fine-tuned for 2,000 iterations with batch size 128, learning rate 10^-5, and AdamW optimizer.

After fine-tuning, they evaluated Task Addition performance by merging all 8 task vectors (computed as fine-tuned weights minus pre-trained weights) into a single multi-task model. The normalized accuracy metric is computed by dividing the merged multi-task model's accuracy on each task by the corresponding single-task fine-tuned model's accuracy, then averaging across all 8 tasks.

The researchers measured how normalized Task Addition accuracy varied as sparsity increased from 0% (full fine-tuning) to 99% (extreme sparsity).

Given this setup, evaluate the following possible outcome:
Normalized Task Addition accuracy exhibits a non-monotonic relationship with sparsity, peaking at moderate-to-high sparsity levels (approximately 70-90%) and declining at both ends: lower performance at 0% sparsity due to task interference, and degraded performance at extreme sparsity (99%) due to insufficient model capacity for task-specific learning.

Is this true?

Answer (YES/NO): NO